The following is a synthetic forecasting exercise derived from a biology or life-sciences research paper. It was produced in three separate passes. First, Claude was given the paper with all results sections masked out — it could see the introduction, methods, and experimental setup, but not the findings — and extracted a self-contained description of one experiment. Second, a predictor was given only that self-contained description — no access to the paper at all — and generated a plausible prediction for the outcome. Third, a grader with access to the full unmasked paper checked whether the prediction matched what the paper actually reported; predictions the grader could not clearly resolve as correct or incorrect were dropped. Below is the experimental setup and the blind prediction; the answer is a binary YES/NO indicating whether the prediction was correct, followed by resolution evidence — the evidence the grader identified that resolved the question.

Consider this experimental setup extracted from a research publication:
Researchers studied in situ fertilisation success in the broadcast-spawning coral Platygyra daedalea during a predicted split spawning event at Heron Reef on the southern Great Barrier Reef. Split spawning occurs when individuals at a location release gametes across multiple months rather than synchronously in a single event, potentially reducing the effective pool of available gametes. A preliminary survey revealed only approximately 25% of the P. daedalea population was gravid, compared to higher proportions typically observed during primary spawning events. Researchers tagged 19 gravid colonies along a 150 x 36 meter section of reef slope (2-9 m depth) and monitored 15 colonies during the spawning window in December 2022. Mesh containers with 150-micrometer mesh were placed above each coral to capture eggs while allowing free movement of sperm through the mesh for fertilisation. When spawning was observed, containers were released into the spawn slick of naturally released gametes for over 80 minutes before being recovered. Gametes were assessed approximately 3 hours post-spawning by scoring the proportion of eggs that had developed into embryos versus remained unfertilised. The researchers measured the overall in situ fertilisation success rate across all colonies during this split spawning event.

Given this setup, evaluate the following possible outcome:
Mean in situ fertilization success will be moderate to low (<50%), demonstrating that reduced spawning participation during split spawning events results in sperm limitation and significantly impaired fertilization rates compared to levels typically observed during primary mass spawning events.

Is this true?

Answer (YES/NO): YES